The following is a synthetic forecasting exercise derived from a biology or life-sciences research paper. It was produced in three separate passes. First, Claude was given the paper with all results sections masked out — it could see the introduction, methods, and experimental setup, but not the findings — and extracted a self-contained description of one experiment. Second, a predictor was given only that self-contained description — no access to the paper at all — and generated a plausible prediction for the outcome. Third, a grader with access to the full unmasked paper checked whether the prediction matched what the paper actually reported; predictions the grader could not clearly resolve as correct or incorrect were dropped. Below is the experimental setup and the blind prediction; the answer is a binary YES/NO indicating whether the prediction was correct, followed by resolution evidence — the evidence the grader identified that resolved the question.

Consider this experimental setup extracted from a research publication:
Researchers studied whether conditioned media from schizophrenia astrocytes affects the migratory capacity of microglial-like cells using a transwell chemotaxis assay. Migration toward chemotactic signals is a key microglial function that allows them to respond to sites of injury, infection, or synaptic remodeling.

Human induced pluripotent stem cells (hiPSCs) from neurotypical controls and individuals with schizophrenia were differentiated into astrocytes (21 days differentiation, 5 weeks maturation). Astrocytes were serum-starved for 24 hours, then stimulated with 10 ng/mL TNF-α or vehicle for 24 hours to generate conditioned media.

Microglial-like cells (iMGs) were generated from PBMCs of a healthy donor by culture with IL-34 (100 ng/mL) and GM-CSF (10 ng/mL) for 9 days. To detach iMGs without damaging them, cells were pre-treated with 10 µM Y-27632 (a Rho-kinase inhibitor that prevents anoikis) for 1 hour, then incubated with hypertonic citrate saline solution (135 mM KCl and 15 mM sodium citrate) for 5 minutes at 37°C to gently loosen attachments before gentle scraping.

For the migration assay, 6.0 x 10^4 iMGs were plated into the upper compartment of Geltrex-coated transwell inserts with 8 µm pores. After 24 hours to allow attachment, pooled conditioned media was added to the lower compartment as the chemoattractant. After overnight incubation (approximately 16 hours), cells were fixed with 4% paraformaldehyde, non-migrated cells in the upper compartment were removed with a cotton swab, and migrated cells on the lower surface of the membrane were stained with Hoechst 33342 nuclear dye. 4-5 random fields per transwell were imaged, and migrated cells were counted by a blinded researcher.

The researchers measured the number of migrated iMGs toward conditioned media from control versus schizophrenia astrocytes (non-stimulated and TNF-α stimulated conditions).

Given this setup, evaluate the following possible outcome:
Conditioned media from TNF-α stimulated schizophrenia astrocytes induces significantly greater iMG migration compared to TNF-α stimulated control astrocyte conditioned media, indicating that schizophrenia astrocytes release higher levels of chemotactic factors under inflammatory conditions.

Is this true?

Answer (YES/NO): NO